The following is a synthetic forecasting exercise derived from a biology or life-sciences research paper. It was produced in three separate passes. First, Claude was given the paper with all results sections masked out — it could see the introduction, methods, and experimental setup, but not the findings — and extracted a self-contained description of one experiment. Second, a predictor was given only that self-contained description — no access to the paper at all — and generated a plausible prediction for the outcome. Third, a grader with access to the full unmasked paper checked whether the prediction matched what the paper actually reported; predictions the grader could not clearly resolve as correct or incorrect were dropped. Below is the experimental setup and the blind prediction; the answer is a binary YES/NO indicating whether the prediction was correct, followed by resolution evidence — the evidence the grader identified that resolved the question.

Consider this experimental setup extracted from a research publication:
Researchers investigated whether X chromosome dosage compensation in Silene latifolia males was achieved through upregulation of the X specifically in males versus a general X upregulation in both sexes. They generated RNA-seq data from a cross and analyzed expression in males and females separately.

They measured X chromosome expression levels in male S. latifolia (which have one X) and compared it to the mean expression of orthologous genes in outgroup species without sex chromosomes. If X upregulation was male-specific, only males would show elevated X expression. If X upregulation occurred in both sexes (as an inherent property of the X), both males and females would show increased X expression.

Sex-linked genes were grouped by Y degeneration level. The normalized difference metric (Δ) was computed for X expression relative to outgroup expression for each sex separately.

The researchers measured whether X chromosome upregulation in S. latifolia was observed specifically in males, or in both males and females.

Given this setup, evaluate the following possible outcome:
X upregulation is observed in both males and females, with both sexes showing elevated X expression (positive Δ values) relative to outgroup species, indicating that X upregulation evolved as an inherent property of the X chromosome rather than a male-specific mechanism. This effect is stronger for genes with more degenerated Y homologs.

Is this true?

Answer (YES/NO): NO